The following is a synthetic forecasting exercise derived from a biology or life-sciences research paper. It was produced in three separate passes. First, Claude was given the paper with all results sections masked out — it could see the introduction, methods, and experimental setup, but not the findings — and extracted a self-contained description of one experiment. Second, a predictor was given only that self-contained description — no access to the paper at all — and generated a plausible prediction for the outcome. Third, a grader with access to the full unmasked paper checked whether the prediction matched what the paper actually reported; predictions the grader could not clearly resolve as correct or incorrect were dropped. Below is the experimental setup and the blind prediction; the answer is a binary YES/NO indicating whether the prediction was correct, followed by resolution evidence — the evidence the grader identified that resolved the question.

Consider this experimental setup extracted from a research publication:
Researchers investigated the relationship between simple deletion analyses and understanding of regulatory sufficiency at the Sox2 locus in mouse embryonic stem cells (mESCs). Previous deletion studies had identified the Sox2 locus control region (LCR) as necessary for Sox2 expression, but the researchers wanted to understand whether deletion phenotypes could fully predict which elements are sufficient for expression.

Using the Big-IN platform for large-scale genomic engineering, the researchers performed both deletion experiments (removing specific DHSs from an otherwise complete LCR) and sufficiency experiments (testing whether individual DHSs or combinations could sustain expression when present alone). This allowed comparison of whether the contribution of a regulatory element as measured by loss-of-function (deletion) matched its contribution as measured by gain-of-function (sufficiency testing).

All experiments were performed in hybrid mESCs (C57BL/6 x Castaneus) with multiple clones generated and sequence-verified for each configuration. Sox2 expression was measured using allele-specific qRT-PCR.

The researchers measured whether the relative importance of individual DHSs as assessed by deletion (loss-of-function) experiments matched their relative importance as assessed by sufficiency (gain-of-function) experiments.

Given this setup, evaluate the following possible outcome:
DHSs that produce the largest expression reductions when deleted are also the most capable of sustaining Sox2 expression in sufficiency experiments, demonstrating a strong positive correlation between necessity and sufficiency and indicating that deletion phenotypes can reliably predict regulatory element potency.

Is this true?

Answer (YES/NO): NO